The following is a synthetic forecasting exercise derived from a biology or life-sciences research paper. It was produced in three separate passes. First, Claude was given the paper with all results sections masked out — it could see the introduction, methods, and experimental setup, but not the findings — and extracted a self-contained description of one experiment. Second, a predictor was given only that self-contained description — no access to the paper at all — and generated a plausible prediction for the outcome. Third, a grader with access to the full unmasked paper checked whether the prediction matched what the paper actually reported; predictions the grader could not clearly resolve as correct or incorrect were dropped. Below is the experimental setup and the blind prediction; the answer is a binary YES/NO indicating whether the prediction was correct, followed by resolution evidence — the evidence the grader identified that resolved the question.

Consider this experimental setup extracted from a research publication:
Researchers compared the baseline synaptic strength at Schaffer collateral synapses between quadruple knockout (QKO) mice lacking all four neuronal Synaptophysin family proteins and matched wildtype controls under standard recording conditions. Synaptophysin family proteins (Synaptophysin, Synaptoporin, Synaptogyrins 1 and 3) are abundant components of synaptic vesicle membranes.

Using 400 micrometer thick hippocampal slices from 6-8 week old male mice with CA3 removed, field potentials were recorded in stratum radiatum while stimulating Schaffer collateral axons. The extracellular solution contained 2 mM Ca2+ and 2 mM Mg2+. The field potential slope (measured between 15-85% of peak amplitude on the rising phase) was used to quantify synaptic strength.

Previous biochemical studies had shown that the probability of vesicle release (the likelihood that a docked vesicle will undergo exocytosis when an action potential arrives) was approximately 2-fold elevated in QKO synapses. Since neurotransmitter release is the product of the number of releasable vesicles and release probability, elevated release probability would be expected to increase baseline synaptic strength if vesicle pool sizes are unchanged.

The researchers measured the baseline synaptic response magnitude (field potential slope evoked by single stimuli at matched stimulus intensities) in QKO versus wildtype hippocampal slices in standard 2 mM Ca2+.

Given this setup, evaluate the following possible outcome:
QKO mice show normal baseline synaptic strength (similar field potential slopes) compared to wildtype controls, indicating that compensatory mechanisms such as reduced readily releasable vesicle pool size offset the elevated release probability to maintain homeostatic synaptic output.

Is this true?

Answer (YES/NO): NO